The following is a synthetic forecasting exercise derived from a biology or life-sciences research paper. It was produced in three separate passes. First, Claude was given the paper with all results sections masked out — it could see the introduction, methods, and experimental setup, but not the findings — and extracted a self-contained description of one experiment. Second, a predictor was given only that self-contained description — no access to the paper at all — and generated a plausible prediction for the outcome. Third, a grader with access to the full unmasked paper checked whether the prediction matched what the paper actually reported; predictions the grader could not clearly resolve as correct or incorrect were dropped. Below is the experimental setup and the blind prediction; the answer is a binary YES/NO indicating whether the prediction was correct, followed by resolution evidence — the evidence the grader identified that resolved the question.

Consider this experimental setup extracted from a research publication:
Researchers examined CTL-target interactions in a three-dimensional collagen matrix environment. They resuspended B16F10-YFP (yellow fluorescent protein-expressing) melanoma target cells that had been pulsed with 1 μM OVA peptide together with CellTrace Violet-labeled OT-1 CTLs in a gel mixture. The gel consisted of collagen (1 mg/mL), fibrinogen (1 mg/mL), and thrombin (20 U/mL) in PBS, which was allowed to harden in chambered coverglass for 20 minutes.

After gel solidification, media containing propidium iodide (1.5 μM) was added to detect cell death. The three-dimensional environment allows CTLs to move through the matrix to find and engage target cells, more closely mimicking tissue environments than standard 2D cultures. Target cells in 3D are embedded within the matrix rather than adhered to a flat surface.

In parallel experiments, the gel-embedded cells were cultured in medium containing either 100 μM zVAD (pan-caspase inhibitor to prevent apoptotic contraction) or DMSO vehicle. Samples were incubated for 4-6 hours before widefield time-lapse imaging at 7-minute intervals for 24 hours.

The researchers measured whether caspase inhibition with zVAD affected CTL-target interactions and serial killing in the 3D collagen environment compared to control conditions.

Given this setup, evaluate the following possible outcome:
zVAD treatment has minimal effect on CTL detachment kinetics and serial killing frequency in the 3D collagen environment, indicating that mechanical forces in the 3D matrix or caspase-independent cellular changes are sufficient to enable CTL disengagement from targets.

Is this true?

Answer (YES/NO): NO